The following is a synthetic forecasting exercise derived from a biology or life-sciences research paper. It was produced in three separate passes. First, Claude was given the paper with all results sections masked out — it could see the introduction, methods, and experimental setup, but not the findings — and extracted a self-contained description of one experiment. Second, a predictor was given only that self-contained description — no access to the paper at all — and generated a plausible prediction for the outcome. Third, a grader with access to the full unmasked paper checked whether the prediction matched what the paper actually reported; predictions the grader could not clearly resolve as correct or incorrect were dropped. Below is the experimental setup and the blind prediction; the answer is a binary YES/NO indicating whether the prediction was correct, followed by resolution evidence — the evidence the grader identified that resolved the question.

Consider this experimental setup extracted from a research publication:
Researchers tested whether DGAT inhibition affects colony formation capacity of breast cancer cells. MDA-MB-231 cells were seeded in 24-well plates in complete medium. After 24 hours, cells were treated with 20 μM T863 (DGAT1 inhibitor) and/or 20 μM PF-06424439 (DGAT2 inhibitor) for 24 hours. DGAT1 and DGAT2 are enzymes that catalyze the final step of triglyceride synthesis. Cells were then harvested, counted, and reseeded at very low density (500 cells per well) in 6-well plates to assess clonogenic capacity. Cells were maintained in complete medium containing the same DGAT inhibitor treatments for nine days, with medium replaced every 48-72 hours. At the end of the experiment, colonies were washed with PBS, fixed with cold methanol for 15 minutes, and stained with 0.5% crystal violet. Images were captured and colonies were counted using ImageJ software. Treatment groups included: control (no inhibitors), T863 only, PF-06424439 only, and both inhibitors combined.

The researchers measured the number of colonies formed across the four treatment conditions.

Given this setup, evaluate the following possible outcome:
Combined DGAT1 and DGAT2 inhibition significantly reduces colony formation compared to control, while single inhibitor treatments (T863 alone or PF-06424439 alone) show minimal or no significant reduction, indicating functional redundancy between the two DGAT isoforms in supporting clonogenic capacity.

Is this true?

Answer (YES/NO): NO